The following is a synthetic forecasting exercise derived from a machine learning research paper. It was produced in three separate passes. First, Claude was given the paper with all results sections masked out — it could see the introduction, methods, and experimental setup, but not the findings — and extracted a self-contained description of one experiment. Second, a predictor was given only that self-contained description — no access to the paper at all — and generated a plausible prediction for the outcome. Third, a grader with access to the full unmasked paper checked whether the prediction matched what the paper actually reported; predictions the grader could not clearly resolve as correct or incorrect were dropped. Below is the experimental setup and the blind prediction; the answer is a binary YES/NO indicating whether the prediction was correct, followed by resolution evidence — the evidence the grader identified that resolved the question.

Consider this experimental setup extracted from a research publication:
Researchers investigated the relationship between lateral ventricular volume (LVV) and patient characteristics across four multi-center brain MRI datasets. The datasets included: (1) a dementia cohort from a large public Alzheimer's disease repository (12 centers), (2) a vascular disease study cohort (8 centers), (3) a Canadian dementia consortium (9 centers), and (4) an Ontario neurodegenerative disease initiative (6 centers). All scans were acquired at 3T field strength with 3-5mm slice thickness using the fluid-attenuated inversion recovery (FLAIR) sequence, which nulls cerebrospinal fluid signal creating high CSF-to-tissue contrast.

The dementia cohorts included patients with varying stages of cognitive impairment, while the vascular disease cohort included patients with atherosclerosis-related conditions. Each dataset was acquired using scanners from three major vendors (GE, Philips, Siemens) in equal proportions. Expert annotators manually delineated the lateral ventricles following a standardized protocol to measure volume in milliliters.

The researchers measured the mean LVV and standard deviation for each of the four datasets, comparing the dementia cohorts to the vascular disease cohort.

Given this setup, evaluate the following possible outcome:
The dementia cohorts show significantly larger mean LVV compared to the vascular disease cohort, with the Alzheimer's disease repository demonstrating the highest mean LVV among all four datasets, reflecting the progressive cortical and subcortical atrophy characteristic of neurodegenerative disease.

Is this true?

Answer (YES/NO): NO